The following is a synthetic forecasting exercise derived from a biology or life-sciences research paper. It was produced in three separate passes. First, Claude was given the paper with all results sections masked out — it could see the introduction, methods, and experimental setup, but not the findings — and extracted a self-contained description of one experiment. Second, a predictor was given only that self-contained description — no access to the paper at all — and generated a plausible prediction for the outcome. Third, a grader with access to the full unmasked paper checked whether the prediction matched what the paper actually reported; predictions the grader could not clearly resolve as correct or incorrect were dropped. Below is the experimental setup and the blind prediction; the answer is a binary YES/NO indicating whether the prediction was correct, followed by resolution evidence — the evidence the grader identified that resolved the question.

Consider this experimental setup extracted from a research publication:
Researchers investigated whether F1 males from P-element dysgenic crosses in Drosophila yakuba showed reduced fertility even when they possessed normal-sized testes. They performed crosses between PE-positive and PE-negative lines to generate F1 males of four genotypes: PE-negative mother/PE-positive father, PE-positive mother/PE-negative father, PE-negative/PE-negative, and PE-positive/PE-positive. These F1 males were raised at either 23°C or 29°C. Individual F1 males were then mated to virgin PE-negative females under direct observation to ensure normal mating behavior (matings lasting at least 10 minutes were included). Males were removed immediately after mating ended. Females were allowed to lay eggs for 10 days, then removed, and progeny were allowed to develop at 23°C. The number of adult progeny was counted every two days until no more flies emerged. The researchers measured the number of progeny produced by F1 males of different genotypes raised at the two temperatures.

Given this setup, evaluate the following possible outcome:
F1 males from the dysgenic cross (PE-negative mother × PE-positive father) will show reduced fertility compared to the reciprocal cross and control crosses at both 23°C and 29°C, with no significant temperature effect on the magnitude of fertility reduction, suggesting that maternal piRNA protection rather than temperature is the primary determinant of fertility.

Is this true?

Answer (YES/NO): NO